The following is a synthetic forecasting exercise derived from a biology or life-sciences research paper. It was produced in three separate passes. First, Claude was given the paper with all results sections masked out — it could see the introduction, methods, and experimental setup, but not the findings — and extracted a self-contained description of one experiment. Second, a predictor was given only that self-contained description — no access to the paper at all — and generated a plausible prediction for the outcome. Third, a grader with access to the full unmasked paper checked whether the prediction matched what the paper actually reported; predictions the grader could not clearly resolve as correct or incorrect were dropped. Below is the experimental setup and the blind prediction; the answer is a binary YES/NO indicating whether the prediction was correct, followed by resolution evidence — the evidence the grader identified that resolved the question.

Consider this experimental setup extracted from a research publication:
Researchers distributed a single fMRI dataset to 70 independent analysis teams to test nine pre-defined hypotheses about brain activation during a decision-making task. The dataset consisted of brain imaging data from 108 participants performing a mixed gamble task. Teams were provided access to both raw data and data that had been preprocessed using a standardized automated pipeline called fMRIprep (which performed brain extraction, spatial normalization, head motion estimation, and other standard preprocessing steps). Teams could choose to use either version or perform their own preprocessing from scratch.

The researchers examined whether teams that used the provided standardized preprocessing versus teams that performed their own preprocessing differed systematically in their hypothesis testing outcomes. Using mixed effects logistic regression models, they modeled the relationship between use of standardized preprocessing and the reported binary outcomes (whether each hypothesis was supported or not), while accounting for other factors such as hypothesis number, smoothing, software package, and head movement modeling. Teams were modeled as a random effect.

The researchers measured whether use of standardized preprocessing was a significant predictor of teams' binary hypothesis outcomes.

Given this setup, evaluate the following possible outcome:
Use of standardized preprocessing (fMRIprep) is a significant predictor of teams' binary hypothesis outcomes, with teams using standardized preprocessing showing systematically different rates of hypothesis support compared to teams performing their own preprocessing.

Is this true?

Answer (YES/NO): NO